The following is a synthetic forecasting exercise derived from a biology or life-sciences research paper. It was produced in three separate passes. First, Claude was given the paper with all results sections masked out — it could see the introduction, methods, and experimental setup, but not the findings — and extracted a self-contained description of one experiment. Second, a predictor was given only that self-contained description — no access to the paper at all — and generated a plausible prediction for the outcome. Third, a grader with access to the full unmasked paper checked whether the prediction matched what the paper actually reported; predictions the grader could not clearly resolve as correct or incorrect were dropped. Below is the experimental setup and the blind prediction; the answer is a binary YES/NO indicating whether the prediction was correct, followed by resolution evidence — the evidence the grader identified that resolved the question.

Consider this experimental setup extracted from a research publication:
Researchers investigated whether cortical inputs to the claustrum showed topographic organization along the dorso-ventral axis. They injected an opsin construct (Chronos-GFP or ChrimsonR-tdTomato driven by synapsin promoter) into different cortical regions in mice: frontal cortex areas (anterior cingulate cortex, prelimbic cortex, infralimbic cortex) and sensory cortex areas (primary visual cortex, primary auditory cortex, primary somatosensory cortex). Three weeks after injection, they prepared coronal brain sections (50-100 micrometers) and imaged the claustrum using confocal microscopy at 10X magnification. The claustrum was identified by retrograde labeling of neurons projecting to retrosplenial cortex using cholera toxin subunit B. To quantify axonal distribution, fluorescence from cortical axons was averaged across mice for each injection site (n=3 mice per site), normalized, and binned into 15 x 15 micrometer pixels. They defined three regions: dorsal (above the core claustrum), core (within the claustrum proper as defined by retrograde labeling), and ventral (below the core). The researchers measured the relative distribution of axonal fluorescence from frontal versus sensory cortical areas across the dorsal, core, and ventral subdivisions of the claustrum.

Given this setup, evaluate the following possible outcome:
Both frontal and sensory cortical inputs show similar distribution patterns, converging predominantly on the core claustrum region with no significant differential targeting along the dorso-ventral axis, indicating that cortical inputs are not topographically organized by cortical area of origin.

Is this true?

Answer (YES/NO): NO